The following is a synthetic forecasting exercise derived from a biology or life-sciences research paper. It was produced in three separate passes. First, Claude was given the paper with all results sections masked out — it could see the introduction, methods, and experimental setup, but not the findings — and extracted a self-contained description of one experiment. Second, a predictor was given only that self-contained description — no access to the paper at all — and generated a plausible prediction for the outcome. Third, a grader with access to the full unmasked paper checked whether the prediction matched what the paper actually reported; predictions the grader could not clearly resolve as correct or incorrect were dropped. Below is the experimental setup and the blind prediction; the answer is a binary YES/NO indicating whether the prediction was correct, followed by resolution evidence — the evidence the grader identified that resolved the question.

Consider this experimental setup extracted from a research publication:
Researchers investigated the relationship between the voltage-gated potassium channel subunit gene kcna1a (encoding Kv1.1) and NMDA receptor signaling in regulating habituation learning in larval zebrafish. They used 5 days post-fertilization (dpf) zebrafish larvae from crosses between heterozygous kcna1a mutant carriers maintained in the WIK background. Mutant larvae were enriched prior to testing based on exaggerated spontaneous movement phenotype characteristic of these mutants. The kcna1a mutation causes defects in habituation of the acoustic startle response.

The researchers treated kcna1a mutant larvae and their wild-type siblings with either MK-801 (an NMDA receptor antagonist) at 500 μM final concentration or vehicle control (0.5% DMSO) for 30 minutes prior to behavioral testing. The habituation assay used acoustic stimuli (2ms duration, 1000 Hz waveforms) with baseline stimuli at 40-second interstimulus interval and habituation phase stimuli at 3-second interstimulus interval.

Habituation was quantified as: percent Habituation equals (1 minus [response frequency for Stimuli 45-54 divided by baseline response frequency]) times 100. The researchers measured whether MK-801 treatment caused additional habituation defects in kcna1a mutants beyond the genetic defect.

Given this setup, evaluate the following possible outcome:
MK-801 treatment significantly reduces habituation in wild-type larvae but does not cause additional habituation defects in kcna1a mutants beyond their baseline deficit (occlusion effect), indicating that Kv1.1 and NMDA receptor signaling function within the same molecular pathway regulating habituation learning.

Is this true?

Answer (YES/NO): NO